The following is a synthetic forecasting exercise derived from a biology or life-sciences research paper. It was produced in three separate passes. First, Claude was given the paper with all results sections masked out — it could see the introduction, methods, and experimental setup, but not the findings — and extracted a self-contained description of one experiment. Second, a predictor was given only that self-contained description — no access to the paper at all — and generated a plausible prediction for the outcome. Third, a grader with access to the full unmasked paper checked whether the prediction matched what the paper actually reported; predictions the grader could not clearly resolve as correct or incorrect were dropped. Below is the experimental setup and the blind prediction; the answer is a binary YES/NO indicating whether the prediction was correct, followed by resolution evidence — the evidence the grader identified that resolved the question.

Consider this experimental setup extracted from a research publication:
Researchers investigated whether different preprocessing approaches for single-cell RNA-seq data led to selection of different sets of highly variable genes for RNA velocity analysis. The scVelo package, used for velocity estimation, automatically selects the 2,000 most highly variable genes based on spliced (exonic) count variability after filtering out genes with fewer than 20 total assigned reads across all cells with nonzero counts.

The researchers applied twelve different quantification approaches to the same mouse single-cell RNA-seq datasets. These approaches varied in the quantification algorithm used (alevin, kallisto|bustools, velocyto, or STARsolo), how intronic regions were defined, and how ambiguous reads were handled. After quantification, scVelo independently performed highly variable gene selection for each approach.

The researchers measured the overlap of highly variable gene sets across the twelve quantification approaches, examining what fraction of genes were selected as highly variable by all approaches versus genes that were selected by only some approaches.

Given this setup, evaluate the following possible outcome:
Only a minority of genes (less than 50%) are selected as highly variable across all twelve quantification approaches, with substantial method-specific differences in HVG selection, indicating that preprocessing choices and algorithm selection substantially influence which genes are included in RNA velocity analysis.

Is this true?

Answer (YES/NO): NO